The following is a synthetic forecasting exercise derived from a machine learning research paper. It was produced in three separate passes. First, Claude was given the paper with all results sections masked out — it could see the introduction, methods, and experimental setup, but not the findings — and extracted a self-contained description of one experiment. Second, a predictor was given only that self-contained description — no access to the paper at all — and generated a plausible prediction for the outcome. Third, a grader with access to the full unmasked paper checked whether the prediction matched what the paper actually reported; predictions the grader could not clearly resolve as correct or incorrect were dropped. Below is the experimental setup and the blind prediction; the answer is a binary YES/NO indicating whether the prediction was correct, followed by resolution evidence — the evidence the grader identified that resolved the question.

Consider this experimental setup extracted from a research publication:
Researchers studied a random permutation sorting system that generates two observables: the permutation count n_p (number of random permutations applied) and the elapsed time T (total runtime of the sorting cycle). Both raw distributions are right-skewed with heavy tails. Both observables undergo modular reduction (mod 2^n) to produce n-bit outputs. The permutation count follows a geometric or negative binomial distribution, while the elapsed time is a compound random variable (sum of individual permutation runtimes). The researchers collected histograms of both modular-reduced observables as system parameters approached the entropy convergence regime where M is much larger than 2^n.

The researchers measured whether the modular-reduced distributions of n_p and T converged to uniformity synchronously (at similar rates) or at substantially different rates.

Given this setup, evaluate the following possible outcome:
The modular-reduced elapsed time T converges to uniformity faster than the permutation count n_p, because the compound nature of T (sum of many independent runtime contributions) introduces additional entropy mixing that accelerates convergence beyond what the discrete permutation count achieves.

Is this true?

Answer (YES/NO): NO